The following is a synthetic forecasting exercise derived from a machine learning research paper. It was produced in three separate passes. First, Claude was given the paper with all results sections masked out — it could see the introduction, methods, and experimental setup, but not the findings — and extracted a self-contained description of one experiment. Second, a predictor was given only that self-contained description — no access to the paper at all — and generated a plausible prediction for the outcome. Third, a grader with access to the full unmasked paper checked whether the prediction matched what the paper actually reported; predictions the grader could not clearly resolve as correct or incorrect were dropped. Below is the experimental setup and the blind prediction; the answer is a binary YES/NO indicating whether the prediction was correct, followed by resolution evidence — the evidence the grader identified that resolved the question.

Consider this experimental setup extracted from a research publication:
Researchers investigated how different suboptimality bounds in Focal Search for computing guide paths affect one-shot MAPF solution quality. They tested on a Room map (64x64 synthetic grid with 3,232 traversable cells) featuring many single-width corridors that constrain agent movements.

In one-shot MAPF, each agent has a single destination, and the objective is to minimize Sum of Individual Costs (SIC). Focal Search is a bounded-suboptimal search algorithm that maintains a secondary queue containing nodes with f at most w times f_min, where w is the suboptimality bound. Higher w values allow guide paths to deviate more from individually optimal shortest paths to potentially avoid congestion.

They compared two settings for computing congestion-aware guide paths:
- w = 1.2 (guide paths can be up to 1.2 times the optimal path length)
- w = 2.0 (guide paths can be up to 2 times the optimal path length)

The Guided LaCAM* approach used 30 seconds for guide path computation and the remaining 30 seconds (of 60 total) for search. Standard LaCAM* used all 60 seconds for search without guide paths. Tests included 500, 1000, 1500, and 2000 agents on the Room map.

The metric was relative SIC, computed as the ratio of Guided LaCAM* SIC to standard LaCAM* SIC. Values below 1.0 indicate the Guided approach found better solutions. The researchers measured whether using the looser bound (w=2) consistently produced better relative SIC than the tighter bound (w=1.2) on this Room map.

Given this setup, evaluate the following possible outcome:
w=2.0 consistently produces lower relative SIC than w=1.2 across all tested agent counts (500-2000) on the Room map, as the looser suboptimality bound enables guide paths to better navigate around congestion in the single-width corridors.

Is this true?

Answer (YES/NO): YES